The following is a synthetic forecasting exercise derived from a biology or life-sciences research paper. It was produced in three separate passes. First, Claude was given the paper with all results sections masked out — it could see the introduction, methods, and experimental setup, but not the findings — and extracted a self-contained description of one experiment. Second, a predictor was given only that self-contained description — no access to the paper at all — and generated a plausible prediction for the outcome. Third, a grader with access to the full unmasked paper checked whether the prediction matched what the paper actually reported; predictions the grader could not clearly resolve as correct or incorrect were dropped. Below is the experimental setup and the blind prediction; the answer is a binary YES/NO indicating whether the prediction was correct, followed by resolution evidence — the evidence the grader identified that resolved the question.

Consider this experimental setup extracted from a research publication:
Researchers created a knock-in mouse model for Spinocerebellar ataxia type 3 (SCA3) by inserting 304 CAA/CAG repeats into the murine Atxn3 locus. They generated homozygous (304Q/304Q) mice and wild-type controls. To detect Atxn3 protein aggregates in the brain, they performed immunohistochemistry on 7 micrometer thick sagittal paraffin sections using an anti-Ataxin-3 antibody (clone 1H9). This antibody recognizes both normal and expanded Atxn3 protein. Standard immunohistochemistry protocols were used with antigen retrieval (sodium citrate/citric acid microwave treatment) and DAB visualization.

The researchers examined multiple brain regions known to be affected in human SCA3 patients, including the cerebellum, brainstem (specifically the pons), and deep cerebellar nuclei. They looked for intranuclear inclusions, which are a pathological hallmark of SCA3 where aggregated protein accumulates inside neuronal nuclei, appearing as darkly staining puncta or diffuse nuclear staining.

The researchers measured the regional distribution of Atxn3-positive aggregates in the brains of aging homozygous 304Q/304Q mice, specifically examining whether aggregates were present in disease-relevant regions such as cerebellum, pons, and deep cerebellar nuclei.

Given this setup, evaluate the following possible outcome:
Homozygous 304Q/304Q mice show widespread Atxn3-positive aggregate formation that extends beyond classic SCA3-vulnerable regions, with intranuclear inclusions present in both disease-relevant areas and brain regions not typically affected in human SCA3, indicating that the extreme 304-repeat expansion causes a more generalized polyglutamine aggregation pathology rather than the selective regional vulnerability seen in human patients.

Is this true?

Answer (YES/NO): NO